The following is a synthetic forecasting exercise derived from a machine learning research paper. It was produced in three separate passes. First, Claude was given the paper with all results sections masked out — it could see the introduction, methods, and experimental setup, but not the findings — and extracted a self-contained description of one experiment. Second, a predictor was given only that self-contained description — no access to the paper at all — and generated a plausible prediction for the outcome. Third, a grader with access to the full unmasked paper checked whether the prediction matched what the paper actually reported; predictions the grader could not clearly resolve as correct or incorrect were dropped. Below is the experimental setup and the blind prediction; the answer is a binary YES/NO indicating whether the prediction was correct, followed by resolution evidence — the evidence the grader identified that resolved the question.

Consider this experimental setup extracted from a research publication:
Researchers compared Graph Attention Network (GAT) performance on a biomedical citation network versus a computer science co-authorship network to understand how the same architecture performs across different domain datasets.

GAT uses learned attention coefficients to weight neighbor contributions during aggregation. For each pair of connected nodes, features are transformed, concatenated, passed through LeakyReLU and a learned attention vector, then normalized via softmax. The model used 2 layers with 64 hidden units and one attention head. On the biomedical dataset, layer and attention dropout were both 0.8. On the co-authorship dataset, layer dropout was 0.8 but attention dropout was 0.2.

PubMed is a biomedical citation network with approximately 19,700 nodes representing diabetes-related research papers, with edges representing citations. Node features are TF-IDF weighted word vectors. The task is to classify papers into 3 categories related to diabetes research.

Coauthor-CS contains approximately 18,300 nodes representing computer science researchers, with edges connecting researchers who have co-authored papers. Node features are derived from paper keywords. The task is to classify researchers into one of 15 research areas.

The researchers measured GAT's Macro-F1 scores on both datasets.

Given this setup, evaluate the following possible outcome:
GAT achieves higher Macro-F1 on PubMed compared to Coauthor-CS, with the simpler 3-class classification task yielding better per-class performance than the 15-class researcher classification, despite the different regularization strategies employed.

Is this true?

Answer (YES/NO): NO